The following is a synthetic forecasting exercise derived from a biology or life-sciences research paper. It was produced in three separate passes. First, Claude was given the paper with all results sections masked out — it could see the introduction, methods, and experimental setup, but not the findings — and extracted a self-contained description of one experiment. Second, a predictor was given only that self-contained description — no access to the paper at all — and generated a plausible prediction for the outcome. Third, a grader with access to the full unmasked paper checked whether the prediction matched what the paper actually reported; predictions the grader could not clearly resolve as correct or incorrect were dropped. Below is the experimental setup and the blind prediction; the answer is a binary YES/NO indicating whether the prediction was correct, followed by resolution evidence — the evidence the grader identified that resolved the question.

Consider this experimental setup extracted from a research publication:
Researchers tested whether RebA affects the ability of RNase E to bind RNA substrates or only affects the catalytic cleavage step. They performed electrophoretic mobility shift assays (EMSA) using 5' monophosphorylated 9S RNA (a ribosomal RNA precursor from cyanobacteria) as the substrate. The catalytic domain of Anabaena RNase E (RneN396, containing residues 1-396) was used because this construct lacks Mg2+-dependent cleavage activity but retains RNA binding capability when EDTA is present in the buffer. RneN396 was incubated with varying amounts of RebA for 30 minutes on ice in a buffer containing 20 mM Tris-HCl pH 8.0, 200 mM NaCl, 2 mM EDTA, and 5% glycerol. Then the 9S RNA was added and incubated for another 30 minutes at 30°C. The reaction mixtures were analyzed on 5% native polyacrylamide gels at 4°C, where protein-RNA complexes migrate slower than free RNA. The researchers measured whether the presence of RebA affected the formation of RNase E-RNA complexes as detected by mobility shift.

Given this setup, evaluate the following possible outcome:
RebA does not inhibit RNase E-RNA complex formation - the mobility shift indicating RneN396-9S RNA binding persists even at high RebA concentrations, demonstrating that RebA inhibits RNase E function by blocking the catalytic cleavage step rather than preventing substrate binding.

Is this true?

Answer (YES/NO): NO